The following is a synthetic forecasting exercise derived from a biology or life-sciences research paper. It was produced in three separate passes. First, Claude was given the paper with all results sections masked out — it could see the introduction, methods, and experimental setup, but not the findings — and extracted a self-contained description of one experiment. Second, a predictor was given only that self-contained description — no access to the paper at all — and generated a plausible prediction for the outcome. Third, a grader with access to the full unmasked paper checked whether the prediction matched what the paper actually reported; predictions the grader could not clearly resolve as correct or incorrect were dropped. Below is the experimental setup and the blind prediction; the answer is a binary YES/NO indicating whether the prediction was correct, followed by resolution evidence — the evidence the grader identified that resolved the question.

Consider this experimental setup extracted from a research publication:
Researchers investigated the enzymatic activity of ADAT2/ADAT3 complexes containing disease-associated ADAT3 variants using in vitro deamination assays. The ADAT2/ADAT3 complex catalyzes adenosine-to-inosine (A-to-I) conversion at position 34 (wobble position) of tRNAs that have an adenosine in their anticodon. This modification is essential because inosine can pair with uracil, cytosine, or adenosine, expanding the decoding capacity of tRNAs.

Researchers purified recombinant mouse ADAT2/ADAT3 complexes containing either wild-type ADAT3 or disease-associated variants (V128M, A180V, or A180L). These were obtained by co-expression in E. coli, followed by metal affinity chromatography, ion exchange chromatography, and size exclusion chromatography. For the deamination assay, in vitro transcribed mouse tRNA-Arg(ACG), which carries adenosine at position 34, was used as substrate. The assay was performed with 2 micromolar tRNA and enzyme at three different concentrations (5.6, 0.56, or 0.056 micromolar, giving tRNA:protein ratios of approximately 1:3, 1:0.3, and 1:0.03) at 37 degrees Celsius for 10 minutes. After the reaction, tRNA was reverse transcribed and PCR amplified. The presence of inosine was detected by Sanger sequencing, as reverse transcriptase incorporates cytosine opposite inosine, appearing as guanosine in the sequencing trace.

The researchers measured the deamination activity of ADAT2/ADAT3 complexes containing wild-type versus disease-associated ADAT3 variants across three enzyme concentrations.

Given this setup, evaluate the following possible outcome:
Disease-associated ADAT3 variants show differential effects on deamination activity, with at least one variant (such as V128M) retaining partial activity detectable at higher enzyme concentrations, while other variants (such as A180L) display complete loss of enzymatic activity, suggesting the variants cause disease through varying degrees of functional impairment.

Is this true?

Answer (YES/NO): NO